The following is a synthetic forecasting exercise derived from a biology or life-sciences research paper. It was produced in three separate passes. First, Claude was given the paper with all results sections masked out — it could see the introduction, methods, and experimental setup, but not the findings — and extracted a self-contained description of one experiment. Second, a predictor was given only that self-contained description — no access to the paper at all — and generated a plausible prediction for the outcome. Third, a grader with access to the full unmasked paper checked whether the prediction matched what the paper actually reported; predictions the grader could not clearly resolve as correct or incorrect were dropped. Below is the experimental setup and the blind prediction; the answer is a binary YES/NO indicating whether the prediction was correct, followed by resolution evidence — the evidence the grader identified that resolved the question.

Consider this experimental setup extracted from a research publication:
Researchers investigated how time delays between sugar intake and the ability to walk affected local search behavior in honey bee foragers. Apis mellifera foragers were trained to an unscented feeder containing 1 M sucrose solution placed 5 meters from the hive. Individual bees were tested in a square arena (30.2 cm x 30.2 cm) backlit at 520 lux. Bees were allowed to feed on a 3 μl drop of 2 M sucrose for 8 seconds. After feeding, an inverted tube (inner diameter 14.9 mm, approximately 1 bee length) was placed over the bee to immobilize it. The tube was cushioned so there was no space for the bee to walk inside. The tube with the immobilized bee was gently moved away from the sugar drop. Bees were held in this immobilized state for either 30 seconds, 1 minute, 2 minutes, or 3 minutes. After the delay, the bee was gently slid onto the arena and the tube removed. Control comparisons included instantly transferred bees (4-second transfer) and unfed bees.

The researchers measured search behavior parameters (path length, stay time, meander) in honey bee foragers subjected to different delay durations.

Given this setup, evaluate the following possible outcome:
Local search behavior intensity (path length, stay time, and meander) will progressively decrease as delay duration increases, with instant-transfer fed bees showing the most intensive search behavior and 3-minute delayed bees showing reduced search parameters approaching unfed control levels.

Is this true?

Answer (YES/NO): NO